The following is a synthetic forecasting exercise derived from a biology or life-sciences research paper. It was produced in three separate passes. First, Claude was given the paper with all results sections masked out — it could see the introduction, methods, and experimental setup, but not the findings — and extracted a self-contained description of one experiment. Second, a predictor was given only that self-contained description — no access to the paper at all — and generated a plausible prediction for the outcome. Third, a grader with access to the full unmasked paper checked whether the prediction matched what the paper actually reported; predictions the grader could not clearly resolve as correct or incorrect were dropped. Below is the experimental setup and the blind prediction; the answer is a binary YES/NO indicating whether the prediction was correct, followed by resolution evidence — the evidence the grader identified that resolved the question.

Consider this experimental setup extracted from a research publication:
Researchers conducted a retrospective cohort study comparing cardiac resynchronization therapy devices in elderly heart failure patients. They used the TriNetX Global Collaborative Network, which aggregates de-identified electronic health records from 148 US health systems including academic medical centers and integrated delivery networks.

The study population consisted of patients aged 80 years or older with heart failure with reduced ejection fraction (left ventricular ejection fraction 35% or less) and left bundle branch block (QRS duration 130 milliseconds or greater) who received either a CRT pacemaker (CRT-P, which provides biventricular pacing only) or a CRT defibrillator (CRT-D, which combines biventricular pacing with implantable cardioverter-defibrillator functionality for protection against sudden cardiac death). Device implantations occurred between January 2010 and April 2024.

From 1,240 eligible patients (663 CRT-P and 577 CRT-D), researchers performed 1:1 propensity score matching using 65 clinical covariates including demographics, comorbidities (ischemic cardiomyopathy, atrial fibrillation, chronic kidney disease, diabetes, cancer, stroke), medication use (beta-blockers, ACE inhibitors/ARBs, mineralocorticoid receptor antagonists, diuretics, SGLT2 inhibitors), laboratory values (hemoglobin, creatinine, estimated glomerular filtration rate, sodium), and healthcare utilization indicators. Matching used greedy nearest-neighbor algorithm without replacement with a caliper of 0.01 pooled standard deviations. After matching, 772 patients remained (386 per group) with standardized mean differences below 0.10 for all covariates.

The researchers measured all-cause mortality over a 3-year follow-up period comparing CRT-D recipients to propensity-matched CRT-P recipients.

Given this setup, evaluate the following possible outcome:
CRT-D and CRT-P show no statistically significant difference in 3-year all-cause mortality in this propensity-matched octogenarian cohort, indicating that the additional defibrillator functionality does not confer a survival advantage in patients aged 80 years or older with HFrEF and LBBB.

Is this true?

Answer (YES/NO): YES